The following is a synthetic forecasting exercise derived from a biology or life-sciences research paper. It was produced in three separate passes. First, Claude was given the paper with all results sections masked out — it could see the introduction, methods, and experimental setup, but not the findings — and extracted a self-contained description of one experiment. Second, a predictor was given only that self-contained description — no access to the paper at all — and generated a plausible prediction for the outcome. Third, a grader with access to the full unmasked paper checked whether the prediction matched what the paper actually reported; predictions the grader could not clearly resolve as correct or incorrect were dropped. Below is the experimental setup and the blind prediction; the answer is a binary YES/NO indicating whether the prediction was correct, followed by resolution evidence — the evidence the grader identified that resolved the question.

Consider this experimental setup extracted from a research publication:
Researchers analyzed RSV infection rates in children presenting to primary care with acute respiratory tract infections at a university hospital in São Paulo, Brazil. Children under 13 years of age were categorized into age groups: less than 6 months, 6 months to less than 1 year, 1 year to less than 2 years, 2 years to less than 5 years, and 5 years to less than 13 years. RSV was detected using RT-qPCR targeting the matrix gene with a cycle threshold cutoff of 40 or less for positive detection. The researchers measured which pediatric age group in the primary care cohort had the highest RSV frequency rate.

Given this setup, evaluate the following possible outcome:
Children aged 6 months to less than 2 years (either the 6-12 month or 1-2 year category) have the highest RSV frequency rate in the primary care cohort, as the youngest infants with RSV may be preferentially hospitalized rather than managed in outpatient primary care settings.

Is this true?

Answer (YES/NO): YES